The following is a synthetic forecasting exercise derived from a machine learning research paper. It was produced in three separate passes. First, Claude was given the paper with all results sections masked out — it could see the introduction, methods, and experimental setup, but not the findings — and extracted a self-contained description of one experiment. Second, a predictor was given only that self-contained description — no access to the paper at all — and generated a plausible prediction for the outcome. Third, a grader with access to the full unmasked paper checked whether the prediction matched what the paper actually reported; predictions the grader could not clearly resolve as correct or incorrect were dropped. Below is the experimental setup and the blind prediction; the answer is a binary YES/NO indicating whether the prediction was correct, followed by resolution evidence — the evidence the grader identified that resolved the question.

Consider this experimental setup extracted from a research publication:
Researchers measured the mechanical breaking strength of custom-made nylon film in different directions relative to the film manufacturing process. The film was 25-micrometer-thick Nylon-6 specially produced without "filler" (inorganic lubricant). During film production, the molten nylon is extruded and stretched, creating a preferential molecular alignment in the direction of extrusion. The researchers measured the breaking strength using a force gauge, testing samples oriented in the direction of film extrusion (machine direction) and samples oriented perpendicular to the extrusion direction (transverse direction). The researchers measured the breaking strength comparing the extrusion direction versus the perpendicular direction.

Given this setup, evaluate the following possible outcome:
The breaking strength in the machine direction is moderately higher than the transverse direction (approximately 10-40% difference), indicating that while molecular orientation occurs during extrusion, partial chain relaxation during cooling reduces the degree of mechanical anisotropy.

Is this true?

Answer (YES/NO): NO